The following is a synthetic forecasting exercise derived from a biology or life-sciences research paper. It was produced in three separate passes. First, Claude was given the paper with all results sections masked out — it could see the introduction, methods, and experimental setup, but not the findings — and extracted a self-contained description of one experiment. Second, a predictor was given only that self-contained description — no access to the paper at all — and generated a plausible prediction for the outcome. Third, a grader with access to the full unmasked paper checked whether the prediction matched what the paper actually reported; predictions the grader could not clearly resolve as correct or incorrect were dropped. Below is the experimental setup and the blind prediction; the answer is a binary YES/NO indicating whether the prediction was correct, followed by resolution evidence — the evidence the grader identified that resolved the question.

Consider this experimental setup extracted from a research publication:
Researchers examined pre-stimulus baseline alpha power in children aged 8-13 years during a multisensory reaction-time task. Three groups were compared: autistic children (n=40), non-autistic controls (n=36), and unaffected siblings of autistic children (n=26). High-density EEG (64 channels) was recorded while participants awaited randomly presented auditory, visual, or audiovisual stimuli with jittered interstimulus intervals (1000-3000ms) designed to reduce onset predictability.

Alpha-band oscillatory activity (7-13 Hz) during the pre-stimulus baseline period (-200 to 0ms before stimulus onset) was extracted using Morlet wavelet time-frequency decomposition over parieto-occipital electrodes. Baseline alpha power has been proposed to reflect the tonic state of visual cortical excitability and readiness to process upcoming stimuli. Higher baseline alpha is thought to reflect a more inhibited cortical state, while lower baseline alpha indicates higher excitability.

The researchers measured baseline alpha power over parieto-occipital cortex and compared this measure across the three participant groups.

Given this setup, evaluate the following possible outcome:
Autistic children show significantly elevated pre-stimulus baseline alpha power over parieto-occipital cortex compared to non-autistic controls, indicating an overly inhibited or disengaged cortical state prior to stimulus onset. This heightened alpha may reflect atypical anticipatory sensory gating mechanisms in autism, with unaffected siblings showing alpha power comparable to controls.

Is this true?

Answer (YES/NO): NO